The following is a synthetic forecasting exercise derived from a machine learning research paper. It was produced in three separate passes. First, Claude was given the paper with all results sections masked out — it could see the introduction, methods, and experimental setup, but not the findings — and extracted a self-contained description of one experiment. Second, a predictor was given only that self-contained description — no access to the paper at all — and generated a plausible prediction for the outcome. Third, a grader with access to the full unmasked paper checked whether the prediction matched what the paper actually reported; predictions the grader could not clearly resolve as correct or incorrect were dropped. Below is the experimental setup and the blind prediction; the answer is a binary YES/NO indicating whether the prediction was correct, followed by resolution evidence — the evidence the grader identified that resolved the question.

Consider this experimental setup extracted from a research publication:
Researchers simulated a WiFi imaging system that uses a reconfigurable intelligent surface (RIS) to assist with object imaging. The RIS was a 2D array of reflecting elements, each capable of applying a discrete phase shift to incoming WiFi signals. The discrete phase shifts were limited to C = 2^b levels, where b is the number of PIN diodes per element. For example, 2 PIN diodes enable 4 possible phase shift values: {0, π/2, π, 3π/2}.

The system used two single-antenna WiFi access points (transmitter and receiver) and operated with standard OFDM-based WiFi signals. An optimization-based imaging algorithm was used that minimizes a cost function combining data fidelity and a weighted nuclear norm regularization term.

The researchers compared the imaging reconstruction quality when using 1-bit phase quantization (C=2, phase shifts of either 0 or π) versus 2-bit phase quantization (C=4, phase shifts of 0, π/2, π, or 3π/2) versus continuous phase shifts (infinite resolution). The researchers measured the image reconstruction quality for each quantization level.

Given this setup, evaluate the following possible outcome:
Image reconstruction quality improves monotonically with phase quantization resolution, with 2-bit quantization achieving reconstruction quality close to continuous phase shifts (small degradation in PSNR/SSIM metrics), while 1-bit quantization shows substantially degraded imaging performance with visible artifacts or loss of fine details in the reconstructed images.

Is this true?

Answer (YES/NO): YES